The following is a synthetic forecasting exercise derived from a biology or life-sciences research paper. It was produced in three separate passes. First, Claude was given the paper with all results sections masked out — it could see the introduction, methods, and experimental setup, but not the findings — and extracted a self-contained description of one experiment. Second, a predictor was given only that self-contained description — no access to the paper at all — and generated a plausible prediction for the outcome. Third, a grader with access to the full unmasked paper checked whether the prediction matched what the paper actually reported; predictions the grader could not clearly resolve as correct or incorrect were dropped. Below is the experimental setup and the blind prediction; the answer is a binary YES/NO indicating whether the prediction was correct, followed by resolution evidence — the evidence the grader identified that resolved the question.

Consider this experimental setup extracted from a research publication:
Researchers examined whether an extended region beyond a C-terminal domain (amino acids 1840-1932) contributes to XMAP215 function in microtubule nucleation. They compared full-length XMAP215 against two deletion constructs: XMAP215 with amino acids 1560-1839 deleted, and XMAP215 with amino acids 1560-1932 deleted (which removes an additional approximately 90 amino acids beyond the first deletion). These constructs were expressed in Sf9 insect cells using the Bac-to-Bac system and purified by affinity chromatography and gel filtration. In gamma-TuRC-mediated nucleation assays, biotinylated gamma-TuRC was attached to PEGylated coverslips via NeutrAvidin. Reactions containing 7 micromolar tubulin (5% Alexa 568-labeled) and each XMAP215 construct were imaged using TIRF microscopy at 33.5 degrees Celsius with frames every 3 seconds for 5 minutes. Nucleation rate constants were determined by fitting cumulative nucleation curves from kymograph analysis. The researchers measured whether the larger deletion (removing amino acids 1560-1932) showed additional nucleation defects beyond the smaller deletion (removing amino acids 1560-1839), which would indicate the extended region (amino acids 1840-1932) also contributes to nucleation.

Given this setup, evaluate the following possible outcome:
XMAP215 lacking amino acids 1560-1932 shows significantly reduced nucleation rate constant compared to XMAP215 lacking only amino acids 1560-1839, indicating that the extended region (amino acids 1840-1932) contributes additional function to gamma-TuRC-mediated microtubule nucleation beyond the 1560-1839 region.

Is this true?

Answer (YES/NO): YES